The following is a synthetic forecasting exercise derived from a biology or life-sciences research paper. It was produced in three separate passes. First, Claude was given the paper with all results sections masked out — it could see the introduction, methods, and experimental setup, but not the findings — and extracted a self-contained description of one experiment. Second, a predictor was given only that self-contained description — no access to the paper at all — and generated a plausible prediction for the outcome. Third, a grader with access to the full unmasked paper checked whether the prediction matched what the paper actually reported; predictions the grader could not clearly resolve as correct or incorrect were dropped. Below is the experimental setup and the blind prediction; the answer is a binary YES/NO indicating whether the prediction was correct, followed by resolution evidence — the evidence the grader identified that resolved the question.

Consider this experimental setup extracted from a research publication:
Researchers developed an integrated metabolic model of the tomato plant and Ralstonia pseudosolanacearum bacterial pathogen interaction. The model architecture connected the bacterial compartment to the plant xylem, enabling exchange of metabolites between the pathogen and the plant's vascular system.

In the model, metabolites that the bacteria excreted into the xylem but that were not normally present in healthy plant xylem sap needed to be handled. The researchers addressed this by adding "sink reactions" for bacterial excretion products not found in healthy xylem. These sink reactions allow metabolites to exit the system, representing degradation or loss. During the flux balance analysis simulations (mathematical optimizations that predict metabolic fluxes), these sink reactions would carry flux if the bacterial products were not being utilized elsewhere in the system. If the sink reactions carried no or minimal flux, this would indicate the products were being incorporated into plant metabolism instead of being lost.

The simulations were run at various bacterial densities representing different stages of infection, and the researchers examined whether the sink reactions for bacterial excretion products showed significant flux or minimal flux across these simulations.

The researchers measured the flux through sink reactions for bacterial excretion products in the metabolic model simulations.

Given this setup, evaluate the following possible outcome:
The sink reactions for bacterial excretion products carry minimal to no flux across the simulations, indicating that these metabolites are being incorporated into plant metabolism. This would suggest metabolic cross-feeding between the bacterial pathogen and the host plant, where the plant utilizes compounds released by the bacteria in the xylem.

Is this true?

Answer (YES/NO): YES